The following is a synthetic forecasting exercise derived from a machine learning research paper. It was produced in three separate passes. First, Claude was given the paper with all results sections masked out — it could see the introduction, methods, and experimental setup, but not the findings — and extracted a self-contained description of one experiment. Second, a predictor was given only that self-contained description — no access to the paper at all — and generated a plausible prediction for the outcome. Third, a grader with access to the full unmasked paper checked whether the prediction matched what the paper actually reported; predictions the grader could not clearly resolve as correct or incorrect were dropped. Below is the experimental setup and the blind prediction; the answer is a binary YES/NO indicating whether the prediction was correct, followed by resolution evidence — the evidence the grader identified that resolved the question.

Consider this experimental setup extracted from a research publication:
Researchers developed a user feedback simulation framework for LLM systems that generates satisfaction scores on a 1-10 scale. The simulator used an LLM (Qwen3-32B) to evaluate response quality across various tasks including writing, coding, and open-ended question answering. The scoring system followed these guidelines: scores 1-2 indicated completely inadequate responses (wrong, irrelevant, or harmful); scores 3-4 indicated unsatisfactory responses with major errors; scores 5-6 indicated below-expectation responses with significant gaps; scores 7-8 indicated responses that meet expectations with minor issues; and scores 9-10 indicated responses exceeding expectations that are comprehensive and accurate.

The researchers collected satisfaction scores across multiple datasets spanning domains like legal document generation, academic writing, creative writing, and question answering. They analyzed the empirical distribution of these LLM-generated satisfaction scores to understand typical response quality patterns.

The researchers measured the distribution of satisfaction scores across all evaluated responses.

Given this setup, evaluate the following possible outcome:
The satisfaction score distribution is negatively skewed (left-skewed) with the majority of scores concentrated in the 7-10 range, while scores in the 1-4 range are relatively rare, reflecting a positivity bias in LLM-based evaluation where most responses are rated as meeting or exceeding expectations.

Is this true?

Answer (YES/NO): YES